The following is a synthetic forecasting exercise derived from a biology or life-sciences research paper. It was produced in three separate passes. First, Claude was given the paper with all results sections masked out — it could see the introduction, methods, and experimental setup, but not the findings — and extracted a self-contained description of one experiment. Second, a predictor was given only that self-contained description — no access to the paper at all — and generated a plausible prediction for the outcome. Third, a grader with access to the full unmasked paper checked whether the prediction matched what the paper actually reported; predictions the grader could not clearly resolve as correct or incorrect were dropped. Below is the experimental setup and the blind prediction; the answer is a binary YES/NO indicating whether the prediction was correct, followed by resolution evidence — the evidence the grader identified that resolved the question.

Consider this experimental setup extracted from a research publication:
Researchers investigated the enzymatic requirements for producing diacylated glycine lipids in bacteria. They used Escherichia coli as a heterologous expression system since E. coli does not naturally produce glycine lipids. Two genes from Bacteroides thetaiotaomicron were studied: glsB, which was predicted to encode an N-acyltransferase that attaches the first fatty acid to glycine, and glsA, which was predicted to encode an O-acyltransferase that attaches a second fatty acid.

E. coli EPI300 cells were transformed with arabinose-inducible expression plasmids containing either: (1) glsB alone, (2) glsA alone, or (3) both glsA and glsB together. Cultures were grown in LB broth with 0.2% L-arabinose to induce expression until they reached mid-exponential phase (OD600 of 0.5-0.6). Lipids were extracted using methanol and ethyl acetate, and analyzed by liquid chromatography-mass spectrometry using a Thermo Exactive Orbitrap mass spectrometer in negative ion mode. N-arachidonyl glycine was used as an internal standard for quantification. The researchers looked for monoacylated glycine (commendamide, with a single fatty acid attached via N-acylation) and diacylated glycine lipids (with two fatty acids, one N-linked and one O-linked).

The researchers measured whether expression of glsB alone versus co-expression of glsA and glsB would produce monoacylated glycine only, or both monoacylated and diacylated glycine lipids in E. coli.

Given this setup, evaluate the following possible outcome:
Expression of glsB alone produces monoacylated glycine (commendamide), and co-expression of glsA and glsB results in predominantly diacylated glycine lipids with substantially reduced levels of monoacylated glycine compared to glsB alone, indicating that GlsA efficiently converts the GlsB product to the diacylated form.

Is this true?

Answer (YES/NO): YES